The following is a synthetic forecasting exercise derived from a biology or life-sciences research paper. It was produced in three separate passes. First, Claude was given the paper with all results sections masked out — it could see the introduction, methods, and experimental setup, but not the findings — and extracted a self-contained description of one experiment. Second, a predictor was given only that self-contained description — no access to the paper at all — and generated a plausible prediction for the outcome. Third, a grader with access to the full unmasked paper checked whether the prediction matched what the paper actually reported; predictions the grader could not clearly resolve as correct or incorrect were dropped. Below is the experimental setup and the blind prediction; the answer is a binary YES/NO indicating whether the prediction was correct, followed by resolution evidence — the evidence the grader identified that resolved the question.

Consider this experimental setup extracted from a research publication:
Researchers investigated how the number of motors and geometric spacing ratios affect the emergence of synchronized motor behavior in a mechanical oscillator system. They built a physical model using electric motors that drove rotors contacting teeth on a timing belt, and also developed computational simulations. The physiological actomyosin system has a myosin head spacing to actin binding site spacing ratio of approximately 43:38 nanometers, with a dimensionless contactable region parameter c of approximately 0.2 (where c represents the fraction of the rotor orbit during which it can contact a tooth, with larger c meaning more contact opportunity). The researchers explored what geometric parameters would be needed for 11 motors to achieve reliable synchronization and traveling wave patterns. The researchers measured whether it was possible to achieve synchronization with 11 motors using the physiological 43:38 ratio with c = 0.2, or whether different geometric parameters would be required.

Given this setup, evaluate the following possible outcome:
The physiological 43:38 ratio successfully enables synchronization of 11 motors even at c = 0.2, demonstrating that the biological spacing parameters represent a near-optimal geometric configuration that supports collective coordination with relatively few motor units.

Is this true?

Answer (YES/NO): NO